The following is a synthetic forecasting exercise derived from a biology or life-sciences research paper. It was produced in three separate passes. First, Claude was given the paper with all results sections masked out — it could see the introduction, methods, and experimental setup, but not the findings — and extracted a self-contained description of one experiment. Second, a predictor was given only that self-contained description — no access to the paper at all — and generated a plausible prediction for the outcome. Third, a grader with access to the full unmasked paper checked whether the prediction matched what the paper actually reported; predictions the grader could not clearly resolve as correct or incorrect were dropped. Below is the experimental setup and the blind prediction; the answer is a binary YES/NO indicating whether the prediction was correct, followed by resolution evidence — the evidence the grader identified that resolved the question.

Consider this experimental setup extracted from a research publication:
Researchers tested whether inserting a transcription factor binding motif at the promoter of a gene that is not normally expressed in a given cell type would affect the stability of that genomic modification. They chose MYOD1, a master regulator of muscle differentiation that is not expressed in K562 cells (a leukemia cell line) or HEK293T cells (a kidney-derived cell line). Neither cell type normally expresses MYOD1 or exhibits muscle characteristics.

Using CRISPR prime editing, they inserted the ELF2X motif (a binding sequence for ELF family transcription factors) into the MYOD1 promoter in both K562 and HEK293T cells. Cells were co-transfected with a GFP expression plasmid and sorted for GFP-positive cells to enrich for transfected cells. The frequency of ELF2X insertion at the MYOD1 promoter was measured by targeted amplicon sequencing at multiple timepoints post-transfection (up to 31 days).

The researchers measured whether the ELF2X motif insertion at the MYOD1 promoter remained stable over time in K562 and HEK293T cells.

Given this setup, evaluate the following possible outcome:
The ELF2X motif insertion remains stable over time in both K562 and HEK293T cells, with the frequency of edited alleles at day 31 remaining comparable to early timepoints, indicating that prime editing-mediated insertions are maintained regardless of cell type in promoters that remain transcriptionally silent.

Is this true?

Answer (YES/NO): NO